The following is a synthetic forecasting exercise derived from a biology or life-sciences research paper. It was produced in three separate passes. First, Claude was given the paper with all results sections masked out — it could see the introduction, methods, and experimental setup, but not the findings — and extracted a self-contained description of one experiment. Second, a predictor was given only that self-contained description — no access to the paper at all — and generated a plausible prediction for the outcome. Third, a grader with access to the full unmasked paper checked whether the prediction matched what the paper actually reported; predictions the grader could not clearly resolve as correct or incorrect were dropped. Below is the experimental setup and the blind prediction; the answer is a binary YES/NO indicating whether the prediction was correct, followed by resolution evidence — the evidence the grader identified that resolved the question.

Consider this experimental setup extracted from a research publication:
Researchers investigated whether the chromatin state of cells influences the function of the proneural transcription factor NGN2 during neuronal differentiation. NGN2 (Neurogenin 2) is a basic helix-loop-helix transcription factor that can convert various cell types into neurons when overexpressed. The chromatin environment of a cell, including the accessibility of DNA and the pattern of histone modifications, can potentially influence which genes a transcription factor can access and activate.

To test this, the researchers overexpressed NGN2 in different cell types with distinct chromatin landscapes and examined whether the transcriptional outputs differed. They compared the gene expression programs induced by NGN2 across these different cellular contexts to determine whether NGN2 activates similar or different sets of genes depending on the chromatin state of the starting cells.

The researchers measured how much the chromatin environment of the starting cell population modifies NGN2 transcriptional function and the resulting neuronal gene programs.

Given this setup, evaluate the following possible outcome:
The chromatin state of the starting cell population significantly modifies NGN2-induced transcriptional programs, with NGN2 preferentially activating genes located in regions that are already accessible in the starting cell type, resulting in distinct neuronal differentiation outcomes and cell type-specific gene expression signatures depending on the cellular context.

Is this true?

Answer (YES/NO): YES